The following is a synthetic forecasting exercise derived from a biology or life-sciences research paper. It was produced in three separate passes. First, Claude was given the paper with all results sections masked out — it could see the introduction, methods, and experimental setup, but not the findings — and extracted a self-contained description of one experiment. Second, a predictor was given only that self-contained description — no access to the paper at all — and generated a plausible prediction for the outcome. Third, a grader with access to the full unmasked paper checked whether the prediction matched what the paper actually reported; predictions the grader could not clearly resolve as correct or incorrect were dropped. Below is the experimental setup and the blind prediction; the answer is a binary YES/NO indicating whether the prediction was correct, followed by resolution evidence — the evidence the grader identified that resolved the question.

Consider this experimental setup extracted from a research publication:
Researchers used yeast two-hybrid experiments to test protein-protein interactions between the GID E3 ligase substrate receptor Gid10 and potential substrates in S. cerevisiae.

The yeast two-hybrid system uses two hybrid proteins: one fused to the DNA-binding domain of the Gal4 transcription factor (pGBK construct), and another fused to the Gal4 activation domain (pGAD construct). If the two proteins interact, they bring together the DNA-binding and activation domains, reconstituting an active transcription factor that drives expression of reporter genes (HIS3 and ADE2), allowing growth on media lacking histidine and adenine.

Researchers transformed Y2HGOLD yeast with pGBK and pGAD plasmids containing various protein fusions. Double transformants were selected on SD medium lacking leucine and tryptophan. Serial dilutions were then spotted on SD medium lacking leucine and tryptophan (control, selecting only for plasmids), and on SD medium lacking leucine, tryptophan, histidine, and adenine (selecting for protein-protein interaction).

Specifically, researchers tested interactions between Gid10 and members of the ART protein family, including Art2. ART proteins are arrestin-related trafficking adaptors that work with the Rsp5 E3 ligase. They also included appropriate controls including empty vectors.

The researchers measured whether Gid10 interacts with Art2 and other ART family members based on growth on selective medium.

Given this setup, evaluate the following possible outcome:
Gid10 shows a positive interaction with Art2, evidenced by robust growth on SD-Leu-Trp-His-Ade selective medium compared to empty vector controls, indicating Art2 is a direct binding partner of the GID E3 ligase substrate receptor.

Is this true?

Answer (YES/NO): YES